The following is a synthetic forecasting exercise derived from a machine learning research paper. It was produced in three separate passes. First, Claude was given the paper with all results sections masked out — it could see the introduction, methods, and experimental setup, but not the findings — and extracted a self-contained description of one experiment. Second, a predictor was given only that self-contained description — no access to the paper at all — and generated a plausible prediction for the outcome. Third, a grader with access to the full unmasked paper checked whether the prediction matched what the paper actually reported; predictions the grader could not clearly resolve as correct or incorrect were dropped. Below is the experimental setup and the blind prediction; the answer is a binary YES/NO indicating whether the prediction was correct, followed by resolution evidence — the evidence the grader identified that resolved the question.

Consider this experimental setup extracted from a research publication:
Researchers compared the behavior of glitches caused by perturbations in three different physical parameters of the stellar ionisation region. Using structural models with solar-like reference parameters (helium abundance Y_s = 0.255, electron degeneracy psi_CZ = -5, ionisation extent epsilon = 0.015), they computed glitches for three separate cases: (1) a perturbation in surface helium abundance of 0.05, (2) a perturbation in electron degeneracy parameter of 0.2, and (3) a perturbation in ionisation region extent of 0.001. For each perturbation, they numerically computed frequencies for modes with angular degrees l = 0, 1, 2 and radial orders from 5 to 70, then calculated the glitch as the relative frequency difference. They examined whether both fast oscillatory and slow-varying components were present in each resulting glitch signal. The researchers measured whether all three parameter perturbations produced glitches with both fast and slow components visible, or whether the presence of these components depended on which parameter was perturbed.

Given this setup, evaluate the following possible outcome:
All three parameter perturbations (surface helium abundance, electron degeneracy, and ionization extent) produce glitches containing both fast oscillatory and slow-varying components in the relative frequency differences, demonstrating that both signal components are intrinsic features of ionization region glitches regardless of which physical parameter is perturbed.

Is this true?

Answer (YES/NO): YES